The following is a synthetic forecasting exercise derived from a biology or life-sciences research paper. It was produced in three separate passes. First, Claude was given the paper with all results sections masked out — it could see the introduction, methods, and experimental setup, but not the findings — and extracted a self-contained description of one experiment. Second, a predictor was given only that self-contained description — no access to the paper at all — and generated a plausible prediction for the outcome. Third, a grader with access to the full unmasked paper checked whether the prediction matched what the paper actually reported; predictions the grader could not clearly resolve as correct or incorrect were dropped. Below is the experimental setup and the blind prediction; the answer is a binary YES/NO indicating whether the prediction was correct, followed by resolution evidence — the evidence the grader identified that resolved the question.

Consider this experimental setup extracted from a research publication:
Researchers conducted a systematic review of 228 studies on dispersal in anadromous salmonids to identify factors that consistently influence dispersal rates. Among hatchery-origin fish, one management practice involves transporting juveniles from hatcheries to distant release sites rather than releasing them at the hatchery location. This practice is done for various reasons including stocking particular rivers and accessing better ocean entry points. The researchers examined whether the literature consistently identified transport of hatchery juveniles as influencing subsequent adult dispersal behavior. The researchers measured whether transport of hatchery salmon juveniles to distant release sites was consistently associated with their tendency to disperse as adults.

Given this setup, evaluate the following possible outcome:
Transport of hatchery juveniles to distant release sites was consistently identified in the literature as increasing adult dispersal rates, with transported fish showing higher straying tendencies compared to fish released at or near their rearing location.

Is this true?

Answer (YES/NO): YES